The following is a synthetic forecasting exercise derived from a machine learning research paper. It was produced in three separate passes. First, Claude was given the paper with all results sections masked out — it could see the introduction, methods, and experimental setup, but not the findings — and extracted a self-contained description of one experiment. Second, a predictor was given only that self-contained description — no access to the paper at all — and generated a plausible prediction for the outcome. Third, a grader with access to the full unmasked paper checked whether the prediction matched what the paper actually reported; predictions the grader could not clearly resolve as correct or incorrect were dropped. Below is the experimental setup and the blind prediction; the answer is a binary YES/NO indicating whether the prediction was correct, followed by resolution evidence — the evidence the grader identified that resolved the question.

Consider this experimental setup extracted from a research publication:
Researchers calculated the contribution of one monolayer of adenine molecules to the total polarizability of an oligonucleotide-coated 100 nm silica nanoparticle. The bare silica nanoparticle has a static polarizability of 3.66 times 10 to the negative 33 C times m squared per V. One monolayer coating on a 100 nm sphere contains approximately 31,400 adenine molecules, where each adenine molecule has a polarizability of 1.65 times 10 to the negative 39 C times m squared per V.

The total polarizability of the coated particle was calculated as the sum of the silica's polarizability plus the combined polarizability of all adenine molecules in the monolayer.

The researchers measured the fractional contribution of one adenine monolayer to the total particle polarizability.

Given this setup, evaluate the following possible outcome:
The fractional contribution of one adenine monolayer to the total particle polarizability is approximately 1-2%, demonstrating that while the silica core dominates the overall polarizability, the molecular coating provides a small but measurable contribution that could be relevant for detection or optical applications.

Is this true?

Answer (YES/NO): YES